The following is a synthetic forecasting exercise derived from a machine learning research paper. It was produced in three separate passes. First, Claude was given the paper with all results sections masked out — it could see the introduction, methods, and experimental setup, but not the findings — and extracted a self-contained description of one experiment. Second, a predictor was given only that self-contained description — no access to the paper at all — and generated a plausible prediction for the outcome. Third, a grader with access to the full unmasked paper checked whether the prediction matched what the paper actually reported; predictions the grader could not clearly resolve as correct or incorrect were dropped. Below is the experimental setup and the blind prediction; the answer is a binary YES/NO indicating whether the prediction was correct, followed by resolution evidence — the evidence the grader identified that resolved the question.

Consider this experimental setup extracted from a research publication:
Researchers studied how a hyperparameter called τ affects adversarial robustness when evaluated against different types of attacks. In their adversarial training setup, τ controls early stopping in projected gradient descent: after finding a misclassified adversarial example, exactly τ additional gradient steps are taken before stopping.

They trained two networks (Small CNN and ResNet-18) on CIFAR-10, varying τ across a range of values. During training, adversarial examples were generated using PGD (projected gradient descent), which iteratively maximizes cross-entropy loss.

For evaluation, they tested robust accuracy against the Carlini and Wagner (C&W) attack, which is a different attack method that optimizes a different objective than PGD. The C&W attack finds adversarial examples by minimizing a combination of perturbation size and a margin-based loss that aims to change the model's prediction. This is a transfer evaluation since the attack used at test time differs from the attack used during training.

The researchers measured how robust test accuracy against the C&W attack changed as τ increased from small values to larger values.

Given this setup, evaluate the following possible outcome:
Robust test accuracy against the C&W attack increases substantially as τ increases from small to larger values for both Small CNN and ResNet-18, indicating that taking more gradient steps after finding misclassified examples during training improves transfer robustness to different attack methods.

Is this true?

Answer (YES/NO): NO